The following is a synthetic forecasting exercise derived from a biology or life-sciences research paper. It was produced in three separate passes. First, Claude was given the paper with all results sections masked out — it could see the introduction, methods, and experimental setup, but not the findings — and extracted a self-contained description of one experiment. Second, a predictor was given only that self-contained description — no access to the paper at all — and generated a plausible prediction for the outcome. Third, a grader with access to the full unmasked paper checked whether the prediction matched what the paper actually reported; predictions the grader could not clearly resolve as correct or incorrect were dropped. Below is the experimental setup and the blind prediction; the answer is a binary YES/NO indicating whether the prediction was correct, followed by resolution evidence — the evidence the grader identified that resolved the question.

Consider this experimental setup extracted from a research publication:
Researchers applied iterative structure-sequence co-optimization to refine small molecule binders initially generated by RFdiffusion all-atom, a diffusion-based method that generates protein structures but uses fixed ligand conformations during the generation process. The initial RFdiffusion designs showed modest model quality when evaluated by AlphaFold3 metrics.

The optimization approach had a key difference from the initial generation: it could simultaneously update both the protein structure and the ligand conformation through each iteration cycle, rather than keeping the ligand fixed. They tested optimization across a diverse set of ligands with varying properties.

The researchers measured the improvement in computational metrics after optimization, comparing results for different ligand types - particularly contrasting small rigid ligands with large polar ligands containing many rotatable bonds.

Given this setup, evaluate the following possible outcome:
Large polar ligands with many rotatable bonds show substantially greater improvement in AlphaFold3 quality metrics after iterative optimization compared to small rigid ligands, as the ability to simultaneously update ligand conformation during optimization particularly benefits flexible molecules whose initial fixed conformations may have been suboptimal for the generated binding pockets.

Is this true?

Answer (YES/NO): YES